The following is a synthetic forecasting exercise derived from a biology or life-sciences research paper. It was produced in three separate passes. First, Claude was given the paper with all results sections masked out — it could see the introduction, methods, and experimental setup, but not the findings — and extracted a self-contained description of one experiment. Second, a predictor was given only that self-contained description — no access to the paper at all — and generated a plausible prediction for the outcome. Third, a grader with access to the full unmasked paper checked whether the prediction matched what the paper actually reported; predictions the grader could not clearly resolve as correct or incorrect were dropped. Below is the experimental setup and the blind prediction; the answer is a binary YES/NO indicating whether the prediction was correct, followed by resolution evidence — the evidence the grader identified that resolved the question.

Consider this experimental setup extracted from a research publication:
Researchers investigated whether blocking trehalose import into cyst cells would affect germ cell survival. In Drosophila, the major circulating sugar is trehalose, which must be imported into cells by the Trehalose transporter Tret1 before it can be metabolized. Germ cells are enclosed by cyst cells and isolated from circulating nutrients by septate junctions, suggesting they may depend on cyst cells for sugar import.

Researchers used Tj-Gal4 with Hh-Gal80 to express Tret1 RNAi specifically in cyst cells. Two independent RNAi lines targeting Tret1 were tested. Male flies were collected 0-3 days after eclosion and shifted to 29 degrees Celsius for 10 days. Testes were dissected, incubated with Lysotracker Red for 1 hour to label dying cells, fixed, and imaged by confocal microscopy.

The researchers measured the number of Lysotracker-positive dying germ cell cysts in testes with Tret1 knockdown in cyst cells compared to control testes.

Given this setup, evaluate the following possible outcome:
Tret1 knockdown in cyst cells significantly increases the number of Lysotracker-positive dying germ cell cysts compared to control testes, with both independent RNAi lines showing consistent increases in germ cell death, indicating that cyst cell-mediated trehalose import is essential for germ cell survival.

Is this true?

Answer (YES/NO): YES